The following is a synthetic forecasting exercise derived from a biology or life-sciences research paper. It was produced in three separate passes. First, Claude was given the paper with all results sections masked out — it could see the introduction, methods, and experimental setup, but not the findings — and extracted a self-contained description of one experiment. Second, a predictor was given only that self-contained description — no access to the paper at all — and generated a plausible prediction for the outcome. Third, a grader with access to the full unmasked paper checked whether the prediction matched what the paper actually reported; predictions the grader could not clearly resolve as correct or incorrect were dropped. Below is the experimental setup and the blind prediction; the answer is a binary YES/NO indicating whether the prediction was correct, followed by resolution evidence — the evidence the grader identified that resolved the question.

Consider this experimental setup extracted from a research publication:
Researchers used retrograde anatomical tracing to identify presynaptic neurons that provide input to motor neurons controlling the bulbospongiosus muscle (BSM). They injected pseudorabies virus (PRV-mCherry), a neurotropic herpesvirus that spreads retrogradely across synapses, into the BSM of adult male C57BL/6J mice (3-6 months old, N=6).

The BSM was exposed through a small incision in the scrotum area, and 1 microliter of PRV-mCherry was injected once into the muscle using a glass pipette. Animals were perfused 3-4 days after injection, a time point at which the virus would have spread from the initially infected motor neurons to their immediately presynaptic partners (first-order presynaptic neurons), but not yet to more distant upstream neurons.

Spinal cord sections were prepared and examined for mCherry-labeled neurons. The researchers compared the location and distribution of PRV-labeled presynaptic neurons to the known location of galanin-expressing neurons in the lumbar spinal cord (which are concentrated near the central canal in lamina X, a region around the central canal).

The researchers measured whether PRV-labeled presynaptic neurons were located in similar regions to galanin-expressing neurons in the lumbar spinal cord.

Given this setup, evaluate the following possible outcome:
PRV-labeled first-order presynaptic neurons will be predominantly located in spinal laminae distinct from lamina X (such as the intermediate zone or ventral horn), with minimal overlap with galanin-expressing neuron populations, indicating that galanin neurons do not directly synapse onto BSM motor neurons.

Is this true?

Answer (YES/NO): NO